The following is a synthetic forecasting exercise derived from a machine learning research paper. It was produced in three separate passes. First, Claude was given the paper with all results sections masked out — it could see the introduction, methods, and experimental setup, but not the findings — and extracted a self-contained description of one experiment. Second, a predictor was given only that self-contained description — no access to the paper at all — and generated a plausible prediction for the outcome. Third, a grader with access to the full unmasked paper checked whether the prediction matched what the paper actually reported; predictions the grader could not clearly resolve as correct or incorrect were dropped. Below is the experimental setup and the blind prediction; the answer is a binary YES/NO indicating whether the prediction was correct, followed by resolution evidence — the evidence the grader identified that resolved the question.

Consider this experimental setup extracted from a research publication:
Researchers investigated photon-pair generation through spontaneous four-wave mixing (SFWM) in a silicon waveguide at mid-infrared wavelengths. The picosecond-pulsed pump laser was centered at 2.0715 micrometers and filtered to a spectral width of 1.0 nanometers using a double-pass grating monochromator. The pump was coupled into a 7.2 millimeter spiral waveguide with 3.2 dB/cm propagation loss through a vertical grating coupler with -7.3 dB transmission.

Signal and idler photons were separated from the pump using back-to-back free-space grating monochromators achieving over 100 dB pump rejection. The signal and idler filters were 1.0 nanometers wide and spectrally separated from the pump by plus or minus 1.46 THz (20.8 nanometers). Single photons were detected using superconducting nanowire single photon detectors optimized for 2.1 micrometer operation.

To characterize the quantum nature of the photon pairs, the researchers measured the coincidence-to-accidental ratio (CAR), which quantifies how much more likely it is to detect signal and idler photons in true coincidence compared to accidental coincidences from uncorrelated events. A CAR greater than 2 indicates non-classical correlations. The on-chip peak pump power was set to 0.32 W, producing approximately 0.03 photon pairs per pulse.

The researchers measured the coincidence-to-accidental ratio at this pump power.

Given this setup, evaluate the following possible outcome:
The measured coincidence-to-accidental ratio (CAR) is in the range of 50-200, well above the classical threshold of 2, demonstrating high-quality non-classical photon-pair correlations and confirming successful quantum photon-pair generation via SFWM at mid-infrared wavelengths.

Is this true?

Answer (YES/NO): NO